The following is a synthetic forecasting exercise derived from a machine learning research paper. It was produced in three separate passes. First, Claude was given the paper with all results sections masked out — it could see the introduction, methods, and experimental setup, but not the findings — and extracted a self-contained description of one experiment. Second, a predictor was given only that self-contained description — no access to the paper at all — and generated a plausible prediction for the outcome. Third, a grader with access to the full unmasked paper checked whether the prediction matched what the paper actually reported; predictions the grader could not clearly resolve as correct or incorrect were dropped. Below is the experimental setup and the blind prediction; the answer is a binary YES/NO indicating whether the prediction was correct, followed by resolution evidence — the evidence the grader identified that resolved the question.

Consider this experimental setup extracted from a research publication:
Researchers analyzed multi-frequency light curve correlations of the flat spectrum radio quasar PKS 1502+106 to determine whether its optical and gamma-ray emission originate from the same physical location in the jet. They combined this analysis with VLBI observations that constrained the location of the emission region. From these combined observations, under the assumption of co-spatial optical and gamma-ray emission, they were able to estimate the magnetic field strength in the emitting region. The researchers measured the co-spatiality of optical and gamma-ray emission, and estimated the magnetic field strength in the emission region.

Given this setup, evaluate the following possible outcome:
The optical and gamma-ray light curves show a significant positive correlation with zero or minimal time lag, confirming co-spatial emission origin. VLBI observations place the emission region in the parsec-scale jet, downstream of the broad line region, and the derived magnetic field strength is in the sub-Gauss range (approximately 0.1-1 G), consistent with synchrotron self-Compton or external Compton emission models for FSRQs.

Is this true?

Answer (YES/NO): YES